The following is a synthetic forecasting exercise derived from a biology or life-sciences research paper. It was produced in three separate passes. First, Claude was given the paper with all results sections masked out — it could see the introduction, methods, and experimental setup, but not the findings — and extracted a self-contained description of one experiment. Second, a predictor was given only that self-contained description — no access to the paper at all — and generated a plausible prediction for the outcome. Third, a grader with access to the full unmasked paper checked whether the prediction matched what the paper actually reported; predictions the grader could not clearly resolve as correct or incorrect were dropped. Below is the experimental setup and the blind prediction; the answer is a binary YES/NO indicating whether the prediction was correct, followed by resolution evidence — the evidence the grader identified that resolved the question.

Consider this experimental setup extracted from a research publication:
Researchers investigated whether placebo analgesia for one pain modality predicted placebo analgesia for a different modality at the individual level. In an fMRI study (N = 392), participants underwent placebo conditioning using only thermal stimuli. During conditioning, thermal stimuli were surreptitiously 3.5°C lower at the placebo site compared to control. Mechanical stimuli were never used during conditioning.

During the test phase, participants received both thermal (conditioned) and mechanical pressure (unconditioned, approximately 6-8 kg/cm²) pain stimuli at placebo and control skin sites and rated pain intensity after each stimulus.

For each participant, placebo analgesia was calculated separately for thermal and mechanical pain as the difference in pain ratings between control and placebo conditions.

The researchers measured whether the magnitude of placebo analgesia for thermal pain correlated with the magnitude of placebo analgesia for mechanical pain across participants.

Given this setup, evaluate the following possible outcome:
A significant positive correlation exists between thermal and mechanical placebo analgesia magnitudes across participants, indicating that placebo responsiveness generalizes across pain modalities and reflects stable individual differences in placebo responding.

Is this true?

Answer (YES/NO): YES